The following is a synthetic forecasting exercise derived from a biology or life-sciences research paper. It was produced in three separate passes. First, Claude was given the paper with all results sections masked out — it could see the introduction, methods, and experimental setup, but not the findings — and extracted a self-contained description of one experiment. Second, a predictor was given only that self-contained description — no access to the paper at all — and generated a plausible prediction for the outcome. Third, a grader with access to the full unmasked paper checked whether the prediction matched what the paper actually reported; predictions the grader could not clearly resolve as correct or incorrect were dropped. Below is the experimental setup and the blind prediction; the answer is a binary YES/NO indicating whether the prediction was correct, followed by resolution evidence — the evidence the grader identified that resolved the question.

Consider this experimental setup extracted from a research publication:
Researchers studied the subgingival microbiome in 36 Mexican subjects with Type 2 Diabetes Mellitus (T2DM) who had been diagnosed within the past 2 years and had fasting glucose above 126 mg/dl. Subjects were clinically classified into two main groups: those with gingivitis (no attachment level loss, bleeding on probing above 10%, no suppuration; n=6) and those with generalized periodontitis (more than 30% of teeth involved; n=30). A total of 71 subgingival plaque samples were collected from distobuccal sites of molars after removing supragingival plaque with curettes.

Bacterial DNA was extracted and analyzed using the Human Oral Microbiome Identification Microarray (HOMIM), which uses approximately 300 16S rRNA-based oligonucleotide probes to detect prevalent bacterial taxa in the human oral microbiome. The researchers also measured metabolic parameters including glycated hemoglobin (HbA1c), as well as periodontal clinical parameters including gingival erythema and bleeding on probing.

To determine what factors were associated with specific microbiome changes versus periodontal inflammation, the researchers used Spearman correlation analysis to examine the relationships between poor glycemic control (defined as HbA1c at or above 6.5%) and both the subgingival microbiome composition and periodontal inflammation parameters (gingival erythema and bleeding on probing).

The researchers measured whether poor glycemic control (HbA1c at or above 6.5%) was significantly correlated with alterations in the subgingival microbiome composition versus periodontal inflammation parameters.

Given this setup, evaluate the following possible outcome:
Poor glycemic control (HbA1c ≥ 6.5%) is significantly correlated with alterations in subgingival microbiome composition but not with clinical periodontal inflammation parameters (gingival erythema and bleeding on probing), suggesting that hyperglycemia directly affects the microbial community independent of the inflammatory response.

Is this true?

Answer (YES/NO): NO